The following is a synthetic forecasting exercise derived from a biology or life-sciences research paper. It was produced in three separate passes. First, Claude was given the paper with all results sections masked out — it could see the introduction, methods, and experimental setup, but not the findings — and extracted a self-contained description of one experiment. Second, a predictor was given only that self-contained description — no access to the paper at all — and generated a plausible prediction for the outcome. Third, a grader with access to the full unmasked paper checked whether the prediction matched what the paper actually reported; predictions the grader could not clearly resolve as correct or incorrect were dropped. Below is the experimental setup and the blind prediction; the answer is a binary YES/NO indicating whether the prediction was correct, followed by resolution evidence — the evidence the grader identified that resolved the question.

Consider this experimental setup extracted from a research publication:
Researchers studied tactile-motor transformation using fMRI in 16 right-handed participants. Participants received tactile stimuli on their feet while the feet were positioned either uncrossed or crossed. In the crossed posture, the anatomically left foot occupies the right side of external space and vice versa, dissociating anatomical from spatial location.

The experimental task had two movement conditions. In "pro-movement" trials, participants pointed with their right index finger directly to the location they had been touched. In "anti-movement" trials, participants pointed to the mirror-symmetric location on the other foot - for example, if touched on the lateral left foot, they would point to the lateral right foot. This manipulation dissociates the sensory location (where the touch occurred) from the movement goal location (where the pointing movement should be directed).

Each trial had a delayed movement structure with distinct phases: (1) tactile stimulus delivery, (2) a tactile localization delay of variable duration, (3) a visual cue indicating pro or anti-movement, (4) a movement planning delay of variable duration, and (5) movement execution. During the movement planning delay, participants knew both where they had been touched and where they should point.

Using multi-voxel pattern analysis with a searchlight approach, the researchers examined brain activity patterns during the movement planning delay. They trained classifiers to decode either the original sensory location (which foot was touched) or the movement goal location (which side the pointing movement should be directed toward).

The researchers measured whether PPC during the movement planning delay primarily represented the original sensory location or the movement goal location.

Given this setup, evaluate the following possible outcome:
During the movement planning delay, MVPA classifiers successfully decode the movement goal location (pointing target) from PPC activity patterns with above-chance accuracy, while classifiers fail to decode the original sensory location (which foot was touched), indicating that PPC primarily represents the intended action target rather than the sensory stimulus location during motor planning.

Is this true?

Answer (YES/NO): YES